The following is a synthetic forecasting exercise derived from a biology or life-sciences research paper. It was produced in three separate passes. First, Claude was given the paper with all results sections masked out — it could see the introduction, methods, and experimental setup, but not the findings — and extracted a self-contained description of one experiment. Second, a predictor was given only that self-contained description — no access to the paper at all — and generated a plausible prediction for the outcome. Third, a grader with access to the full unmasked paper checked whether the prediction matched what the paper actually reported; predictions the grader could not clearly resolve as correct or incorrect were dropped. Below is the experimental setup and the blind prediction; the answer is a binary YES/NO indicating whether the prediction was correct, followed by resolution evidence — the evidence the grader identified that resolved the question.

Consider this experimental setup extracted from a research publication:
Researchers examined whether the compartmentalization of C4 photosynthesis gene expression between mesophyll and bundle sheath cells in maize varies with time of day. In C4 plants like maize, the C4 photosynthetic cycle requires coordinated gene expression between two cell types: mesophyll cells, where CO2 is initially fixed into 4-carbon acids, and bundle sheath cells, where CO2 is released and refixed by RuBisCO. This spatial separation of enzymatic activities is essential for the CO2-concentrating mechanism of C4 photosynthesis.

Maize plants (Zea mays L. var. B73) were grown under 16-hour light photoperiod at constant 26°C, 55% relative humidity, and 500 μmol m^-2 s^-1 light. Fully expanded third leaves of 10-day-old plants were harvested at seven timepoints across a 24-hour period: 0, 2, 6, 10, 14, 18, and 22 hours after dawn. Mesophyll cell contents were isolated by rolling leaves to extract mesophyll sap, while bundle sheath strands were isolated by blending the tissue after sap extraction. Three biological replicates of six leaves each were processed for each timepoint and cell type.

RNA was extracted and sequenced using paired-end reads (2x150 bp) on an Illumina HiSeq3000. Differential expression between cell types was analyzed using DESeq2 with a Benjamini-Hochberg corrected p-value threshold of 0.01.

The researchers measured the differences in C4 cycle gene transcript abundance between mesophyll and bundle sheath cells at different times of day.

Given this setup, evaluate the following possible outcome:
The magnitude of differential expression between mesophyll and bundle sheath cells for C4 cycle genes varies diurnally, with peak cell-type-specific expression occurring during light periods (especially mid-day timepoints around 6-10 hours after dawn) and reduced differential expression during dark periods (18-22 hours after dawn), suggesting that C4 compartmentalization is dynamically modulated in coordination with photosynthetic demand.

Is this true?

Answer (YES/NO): YES